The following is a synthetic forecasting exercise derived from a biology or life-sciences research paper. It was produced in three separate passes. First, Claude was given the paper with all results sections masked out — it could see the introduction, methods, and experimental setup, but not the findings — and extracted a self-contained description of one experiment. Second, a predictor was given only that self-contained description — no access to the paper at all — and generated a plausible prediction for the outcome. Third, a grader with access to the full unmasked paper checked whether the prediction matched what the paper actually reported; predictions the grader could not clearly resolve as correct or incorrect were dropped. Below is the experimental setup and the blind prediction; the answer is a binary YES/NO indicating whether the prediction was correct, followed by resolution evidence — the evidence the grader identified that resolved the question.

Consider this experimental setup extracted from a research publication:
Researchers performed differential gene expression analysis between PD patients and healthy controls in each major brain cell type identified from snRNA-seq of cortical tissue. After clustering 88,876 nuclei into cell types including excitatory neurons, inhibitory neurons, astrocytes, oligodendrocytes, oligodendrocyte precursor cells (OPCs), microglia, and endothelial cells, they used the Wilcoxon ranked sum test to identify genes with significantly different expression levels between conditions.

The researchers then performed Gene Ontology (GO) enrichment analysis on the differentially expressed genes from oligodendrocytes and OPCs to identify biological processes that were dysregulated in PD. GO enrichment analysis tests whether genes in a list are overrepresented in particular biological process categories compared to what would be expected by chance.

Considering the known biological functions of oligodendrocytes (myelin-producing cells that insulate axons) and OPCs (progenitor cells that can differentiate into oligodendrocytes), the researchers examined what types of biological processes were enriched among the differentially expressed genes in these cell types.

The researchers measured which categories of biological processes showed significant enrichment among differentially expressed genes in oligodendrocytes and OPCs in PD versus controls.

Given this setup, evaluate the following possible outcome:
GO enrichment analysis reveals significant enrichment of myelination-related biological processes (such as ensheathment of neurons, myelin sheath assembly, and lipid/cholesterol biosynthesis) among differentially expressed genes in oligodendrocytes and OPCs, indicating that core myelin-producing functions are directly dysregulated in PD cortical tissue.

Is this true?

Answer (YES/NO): NO